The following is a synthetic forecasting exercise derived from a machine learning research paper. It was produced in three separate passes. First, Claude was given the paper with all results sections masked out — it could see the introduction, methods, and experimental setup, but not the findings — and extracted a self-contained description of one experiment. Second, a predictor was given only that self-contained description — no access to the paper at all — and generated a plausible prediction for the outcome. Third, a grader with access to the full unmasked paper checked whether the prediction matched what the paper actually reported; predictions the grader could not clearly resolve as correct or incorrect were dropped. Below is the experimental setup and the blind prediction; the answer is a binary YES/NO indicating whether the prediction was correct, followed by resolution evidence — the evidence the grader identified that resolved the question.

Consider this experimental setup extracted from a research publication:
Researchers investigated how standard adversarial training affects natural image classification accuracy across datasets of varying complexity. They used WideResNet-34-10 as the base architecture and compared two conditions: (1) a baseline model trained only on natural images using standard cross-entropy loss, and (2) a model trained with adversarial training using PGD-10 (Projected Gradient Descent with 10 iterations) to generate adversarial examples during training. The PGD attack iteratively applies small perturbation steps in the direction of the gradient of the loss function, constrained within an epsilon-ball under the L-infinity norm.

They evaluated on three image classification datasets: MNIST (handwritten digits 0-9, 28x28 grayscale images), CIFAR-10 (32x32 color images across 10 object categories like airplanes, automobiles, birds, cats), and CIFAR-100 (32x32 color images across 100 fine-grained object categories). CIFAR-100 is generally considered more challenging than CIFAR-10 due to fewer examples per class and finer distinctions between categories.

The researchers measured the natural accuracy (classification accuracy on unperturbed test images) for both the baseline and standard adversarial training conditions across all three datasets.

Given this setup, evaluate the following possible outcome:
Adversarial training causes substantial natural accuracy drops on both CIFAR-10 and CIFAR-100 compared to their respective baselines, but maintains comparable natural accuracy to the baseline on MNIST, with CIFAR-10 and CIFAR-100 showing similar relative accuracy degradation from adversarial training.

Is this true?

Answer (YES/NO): NO